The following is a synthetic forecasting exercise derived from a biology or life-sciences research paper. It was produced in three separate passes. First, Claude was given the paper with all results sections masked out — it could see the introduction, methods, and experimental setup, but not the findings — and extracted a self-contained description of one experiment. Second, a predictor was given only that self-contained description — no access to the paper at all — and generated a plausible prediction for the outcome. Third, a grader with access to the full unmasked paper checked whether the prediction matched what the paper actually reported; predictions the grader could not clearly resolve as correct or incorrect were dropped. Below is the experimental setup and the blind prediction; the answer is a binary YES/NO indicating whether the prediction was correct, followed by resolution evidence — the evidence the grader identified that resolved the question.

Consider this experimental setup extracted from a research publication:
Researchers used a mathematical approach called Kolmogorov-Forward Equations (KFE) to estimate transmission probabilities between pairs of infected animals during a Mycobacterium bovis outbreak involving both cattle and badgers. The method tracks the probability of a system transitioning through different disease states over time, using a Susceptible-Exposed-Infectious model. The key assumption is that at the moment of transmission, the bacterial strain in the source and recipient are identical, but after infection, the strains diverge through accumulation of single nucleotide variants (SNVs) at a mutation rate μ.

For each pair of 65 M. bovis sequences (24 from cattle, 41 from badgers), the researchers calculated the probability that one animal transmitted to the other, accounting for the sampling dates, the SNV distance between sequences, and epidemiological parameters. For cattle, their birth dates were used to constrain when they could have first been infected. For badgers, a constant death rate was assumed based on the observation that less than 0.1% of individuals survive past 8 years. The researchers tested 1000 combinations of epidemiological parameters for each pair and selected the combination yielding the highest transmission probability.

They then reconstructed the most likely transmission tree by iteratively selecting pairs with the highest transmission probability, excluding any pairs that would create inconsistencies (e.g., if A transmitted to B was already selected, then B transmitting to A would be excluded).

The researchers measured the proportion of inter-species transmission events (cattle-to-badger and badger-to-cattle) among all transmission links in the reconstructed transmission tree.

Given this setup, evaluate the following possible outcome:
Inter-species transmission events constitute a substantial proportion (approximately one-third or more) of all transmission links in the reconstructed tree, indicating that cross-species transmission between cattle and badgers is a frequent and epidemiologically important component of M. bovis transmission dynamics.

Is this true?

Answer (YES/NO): NO